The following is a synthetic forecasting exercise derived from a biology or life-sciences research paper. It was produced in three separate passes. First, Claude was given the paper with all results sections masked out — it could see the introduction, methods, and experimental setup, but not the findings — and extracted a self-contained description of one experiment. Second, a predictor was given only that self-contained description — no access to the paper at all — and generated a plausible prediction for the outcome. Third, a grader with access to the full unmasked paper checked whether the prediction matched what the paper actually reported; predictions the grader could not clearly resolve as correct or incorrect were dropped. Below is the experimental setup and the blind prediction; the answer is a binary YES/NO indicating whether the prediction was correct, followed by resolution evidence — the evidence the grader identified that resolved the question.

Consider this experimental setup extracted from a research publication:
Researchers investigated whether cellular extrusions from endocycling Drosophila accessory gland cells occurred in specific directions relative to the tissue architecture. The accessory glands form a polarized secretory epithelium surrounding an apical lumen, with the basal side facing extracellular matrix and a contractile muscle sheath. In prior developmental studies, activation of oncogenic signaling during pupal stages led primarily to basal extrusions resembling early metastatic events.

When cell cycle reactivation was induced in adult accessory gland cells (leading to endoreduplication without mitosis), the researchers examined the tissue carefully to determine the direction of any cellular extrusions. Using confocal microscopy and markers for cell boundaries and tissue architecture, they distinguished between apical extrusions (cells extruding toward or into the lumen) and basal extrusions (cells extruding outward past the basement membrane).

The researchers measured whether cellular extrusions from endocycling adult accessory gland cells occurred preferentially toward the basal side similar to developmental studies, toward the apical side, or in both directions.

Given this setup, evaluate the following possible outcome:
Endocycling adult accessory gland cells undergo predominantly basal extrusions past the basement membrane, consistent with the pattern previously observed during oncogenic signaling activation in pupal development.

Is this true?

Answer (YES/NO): NO